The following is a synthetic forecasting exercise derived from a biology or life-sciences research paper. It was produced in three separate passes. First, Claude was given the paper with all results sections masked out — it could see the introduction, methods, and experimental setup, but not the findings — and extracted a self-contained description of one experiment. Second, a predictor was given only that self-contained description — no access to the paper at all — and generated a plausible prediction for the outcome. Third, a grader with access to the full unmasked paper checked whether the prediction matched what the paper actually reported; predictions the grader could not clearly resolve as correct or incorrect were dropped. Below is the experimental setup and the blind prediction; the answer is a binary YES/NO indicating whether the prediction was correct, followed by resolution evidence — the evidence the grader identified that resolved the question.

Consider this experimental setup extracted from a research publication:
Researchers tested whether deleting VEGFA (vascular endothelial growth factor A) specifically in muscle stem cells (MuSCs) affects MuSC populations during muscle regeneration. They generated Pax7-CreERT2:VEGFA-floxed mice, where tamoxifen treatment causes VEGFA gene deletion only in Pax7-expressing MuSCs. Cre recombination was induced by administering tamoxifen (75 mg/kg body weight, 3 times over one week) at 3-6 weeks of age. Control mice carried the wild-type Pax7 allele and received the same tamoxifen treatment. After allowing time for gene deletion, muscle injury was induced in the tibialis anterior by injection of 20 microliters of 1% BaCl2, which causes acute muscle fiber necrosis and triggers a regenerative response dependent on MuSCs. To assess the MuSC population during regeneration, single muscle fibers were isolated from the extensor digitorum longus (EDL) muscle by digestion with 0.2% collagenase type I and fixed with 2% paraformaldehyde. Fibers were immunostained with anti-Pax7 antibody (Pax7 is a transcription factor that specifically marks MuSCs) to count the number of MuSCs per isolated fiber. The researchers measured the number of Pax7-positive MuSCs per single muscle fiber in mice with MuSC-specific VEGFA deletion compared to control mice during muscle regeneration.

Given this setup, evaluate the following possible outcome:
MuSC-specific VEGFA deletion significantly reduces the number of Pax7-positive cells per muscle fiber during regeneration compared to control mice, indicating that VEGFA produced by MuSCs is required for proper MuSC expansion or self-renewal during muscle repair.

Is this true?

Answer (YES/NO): YES